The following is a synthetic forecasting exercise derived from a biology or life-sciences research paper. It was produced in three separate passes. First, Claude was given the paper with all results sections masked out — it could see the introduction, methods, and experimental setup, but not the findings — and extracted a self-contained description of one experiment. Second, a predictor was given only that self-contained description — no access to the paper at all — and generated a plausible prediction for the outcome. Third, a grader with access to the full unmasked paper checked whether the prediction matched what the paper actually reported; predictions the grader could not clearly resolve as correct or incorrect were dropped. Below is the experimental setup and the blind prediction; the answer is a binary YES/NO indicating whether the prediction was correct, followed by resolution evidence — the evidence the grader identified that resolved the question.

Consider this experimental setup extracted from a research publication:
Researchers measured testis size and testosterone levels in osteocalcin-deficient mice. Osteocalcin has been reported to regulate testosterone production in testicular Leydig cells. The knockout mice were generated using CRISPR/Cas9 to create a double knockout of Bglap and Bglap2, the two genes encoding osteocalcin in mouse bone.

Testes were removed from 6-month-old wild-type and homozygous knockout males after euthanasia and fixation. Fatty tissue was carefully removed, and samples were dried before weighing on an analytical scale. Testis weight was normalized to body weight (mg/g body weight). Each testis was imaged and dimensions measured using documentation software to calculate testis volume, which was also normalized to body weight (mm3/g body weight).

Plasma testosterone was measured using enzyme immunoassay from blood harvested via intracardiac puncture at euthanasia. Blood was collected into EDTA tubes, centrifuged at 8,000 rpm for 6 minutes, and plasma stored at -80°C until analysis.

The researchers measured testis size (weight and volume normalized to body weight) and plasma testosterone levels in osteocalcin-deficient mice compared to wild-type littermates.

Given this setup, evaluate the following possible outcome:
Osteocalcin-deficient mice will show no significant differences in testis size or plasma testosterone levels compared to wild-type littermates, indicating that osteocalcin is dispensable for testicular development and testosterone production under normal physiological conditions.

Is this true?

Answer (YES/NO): YES